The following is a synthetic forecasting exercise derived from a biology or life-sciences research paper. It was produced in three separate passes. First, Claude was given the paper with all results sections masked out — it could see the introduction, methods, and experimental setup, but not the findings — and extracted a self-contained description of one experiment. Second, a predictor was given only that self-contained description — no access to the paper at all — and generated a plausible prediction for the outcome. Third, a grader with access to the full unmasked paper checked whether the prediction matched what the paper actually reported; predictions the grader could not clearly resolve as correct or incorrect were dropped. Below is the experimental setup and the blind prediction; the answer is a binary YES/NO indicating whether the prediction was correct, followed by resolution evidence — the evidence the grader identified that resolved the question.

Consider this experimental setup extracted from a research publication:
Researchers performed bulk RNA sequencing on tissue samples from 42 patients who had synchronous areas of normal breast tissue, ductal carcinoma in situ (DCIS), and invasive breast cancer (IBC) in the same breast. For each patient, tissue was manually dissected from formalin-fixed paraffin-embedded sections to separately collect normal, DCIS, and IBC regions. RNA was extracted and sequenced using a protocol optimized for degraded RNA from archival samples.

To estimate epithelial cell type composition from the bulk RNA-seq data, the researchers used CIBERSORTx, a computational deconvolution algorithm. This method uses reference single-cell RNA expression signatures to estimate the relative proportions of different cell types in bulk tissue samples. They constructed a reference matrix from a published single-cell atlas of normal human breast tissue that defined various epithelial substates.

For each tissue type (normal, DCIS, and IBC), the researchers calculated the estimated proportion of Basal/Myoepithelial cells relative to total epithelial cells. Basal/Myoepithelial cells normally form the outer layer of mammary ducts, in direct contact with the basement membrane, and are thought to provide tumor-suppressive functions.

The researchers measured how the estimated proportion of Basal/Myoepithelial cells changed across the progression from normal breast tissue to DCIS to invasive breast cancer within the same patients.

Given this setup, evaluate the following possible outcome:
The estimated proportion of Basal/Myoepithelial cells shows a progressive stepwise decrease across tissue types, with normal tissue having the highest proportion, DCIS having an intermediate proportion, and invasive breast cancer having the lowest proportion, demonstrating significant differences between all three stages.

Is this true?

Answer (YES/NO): NO